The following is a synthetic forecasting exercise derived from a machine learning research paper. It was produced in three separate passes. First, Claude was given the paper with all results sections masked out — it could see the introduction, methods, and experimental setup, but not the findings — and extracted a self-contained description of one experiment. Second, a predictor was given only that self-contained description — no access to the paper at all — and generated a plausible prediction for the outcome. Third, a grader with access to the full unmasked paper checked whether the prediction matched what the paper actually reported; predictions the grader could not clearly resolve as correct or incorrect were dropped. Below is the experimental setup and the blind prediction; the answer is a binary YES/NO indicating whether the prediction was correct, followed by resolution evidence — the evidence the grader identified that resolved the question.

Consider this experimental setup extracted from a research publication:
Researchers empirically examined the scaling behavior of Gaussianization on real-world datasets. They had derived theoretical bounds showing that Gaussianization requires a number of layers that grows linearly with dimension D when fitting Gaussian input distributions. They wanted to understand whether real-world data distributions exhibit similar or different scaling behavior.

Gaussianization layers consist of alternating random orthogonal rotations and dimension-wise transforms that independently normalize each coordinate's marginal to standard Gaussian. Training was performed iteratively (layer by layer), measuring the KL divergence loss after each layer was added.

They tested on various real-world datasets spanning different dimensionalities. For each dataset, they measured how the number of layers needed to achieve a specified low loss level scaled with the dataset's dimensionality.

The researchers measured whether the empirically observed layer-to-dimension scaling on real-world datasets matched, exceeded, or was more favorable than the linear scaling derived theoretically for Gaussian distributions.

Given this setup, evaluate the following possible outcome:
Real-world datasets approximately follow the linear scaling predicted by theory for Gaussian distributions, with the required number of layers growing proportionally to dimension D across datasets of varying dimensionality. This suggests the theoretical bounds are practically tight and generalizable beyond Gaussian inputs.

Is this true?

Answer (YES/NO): NO